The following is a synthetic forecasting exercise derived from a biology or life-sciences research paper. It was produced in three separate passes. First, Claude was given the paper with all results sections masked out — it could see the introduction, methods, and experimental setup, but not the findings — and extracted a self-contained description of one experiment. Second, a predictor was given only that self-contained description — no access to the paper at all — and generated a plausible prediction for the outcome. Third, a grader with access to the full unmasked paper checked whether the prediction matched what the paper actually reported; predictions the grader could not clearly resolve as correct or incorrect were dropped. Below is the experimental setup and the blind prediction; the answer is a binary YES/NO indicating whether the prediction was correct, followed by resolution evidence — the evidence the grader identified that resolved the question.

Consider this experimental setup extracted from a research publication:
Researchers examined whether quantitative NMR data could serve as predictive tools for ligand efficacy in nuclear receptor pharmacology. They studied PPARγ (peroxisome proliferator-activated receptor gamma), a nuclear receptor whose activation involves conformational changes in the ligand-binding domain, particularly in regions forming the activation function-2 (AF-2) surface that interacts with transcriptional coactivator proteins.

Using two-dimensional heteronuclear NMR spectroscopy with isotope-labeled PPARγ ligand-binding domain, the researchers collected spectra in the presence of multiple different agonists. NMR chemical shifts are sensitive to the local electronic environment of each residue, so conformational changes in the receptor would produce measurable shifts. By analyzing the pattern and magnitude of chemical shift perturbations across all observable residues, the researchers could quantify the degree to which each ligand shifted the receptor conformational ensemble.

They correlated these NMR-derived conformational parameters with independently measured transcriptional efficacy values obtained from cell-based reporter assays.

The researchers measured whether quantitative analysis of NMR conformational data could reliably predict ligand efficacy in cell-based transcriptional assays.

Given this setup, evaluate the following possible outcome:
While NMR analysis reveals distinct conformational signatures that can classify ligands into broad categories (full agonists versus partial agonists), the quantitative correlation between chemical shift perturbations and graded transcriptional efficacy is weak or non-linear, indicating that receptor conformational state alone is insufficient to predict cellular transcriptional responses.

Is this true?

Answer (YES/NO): NO